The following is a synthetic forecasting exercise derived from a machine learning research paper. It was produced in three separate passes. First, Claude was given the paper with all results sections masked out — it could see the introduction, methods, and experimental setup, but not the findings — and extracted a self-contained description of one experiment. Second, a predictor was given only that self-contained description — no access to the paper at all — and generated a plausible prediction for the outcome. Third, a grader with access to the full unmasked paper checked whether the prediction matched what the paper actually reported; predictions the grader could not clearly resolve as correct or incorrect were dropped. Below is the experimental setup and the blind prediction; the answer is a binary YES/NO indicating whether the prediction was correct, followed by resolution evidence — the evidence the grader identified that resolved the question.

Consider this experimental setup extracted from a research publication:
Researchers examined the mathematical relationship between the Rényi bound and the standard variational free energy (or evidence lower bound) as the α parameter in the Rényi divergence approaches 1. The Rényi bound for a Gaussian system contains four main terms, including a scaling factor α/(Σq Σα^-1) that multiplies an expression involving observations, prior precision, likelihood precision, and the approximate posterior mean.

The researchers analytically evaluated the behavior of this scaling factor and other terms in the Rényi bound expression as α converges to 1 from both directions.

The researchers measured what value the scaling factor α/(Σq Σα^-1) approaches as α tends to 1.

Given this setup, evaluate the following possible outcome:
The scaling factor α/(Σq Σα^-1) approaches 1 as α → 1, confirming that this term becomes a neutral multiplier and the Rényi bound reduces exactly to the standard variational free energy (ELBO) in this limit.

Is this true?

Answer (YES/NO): YES